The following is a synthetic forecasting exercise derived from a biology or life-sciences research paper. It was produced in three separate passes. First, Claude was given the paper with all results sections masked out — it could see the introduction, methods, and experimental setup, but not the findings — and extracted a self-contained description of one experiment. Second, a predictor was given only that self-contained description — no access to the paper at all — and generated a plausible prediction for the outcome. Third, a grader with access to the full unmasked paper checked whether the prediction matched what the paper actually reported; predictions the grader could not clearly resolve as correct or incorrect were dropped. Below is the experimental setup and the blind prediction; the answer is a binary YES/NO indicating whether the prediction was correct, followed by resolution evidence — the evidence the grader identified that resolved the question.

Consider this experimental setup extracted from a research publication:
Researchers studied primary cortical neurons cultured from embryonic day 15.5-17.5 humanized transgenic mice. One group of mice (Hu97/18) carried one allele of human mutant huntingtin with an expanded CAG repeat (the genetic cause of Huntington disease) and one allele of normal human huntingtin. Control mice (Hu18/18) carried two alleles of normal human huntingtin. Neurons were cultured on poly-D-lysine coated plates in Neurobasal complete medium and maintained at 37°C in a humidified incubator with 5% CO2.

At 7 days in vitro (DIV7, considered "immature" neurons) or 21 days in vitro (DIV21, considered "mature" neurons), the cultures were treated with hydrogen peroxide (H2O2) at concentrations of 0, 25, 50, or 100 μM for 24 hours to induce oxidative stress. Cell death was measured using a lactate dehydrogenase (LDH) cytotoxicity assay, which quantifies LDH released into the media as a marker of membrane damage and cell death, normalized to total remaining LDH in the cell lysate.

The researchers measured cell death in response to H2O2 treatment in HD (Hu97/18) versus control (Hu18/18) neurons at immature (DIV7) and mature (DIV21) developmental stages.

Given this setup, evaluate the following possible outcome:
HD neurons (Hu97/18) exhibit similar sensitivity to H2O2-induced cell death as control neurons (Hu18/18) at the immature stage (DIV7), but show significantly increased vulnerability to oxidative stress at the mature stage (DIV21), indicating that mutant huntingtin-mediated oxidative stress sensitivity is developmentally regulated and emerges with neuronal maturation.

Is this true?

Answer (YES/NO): NO